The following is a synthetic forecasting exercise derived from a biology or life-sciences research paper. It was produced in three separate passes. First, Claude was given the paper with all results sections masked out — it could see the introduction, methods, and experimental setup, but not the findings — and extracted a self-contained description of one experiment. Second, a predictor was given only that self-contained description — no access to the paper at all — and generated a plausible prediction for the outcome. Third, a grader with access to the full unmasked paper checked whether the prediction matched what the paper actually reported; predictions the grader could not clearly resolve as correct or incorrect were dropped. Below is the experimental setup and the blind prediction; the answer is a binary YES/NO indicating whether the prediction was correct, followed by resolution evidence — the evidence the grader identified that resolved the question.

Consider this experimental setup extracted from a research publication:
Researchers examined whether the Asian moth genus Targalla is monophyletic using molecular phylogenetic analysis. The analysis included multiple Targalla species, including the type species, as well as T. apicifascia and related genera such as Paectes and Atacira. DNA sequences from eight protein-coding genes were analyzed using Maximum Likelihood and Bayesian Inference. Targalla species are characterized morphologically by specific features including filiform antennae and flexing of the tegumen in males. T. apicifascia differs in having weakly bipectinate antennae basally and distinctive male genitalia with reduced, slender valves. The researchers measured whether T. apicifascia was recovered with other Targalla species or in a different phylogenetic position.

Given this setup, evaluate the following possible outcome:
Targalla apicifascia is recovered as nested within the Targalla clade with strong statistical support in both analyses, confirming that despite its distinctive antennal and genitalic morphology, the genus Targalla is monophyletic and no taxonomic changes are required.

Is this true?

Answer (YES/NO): NO